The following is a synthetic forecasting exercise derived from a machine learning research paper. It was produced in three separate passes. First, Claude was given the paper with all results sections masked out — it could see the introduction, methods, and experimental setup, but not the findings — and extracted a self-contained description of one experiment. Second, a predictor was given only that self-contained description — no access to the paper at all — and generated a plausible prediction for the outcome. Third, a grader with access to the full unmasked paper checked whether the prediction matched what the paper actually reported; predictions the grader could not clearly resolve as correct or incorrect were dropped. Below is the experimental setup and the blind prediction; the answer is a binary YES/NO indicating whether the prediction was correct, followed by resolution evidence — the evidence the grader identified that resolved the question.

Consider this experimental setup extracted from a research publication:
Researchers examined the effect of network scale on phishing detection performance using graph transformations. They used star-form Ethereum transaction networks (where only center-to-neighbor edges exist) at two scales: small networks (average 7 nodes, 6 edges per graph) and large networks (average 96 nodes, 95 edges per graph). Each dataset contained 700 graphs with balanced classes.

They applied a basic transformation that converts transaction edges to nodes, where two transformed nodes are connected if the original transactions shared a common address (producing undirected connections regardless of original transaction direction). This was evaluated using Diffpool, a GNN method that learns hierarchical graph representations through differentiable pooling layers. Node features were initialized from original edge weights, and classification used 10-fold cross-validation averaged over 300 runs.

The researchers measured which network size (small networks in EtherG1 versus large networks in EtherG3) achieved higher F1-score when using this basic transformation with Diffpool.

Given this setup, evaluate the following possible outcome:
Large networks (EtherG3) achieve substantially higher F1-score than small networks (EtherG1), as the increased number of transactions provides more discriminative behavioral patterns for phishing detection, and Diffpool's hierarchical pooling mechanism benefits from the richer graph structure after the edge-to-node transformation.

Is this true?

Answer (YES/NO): YES